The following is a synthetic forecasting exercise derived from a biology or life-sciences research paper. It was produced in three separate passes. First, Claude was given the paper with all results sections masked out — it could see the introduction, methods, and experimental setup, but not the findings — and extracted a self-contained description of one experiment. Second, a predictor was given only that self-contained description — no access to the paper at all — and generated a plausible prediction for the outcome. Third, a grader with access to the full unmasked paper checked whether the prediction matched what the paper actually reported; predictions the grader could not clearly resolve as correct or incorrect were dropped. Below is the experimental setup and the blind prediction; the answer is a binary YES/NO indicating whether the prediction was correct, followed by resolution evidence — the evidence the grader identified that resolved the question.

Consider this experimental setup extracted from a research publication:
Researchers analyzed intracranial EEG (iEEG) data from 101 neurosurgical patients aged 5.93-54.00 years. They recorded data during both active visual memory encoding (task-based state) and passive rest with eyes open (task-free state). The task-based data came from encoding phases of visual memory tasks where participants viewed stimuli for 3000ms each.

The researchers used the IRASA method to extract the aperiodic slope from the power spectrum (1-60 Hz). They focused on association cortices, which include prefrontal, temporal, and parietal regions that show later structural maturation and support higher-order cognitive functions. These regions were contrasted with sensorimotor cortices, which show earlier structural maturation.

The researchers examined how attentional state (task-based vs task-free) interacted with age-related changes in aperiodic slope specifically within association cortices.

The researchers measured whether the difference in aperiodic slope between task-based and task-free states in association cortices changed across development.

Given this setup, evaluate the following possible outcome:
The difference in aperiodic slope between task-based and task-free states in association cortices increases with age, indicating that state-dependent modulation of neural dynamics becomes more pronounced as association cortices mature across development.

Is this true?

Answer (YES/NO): YES